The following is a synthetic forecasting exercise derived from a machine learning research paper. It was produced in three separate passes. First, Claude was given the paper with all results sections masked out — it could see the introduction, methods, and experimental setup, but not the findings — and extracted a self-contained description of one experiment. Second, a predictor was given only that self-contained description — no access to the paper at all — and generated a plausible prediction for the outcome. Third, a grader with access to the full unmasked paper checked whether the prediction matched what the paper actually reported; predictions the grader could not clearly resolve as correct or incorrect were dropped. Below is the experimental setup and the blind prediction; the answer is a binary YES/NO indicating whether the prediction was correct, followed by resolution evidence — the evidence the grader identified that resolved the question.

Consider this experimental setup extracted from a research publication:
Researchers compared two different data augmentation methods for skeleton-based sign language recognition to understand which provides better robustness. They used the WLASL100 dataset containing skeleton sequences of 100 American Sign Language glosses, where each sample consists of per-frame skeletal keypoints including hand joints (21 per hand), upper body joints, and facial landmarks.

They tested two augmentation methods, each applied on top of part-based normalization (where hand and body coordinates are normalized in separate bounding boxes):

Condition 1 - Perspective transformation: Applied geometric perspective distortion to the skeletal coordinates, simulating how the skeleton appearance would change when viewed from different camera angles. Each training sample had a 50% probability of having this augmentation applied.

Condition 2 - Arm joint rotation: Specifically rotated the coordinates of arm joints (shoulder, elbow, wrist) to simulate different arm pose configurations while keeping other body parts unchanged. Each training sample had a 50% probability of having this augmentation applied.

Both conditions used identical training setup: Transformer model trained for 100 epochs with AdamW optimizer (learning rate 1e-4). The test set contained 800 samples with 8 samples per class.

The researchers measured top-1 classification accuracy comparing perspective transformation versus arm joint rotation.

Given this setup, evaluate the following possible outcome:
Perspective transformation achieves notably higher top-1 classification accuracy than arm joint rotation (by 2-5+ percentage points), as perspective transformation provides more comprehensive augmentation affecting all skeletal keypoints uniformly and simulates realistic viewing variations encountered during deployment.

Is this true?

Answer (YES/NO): NO